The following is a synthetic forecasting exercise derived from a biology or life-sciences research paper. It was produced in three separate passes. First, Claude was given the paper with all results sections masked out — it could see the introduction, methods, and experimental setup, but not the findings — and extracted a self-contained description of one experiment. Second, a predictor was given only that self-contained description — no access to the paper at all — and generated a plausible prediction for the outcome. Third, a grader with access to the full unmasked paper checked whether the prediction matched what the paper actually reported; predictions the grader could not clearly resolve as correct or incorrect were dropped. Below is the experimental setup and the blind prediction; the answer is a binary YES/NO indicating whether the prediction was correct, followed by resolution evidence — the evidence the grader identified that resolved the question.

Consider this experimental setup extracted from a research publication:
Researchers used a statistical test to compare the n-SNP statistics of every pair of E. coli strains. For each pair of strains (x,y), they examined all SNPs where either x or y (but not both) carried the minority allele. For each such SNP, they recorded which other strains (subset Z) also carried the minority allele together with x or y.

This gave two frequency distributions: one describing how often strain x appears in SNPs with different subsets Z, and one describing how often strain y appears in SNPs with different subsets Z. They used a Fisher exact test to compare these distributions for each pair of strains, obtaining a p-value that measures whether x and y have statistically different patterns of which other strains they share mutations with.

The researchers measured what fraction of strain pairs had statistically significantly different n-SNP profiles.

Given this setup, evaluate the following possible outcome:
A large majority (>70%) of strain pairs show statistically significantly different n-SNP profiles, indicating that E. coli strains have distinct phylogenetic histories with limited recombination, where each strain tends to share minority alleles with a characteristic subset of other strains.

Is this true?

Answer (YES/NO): YES